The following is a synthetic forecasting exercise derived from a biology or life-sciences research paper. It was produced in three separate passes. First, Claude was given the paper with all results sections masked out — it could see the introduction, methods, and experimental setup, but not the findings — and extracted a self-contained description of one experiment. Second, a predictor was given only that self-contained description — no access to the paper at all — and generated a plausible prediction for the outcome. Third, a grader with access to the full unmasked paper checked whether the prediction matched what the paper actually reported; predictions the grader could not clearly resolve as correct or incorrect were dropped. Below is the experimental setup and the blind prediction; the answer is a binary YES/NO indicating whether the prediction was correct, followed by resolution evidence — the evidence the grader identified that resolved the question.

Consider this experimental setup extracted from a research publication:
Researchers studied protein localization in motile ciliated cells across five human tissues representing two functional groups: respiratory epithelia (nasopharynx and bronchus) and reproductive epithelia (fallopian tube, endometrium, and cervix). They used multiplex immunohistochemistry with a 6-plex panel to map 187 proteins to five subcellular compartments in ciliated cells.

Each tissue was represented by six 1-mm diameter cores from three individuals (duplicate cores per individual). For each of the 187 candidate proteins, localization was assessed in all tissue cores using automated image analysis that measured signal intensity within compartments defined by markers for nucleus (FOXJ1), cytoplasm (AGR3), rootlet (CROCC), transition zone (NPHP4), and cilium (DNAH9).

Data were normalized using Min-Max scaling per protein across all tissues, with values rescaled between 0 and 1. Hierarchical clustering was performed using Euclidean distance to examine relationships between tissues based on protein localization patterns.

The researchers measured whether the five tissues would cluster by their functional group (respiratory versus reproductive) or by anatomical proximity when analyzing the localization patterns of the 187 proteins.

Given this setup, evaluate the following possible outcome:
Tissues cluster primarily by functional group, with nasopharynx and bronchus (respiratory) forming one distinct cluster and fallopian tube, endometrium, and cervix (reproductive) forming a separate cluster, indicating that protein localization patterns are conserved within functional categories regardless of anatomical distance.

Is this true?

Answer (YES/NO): NO